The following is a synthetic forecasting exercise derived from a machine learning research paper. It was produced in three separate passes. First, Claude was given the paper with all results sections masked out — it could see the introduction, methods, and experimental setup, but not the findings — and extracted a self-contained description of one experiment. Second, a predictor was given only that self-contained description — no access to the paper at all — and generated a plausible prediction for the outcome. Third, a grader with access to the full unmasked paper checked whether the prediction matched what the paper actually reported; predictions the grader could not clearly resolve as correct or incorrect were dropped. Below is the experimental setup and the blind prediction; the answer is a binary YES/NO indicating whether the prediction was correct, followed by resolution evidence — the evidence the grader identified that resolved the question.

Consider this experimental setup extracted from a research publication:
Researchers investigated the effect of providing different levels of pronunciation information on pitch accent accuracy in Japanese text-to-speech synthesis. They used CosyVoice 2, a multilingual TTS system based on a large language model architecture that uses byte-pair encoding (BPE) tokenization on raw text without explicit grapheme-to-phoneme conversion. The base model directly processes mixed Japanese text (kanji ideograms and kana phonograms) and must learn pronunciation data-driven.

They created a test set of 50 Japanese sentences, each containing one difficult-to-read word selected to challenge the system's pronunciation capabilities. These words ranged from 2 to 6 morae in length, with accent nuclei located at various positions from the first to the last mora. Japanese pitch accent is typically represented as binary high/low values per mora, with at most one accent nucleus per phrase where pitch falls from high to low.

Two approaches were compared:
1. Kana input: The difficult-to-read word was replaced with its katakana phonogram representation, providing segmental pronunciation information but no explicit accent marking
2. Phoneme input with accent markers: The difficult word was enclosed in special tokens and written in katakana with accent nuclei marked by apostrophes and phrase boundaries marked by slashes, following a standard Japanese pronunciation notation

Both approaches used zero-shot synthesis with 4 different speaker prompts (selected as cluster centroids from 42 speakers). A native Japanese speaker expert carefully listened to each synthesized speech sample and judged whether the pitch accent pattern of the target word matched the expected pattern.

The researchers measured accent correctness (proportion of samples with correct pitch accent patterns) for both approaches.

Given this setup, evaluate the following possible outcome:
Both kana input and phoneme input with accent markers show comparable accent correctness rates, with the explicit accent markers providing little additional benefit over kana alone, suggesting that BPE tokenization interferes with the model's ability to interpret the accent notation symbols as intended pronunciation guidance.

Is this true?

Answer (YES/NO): NO